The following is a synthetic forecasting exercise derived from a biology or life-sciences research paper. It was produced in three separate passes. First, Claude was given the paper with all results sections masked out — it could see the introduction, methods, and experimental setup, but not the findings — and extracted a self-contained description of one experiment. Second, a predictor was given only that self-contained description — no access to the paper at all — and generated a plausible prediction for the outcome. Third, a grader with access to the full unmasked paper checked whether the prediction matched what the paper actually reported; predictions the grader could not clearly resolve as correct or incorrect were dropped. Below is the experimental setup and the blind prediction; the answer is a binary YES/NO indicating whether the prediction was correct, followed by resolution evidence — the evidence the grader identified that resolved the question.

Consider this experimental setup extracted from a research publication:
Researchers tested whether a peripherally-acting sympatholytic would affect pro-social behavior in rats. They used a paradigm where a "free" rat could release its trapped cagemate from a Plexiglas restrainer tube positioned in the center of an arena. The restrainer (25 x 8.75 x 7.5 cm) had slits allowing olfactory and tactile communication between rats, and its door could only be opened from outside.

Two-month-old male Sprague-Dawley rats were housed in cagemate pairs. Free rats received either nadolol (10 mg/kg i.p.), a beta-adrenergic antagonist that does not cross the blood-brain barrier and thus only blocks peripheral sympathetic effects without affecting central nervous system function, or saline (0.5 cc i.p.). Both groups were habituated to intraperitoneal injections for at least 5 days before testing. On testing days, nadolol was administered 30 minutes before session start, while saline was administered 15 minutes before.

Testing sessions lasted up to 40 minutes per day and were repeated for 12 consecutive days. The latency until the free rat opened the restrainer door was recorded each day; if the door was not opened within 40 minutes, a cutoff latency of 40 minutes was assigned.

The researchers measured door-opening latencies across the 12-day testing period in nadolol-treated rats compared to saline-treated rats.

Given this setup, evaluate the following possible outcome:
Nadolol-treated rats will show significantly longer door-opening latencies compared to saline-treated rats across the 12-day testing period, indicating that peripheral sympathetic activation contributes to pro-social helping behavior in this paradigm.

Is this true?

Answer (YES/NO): NO